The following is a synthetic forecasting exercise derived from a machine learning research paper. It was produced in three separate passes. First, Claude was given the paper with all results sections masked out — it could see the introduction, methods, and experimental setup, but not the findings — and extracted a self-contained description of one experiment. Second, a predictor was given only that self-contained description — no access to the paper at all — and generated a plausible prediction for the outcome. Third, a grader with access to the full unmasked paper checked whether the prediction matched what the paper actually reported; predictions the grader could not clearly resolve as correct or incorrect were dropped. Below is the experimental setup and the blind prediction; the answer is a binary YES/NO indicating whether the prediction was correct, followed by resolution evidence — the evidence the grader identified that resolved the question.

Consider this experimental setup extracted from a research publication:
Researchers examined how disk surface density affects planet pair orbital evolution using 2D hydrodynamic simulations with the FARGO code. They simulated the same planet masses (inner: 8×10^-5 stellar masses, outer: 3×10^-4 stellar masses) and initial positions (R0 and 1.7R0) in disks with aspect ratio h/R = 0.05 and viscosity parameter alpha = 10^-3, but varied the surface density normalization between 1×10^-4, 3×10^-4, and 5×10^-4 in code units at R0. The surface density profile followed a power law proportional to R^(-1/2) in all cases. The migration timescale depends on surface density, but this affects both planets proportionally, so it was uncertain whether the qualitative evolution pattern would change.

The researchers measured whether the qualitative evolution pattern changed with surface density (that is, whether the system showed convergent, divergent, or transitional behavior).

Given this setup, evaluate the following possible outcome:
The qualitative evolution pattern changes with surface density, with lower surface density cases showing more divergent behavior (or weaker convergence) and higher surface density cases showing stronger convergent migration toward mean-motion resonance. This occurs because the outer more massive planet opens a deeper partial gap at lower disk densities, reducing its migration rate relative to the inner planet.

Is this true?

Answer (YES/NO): NO